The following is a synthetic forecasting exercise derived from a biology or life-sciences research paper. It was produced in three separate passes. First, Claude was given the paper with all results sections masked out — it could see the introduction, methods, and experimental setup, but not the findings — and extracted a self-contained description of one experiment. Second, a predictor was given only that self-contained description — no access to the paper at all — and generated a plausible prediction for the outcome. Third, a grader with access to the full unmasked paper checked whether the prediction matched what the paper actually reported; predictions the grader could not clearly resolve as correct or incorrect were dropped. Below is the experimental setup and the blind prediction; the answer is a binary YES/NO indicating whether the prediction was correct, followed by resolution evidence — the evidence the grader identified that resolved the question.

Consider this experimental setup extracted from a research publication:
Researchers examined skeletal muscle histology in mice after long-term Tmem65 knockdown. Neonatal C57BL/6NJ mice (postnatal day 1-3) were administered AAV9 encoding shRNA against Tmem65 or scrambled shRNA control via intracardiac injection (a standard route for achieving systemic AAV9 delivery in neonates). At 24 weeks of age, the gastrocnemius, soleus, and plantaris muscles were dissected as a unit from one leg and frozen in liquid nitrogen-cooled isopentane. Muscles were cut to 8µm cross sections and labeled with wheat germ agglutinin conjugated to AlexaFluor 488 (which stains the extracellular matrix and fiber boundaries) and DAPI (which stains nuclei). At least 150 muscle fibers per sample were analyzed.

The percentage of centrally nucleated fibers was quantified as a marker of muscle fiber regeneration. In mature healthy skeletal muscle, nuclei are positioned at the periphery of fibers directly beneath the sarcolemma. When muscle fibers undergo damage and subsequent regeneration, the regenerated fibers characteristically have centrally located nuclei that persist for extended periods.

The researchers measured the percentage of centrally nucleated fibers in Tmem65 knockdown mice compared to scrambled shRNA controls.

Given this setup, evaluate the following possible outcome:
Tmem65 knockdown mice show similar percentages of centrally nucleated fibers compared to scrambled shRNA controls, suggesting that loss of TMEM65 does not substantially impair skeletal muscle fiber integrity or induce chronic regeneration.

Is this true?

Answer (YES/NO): NO